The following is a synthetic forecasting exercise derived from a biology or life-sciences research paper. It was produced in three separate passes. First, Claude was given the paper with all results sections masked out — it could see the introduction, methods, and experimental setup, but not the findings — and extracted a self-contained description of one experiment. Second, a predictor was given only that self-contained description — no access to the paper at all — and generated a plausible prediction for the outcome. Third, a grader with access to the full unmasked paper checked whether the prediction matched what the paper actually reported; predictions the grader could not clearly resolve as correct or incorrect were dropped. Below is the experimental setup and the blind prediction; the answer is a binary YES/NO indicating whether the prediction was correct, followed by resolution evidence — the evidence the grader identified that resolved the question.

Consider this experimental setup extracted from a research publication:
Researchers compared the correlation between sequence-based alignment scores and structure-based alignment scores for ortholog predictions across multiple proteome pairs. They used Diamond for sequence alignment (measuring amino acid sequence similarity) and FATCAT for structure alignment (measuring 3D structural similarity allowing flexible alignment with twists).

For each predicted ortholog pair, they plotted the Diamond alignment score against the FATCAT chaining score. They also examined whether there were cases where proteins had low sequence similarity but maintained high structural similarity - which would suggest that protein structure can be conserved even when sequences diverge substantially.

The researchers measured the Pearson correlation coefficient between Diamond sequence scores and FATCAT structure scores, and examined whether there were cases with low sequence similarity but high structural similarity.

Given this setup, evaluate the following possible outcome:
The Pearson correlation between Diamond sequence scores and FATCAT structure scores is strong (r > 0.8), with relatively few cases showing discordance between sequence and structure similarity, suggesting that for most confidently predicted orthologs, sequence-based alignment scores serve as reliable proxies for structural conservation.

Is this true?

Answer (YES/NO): NO